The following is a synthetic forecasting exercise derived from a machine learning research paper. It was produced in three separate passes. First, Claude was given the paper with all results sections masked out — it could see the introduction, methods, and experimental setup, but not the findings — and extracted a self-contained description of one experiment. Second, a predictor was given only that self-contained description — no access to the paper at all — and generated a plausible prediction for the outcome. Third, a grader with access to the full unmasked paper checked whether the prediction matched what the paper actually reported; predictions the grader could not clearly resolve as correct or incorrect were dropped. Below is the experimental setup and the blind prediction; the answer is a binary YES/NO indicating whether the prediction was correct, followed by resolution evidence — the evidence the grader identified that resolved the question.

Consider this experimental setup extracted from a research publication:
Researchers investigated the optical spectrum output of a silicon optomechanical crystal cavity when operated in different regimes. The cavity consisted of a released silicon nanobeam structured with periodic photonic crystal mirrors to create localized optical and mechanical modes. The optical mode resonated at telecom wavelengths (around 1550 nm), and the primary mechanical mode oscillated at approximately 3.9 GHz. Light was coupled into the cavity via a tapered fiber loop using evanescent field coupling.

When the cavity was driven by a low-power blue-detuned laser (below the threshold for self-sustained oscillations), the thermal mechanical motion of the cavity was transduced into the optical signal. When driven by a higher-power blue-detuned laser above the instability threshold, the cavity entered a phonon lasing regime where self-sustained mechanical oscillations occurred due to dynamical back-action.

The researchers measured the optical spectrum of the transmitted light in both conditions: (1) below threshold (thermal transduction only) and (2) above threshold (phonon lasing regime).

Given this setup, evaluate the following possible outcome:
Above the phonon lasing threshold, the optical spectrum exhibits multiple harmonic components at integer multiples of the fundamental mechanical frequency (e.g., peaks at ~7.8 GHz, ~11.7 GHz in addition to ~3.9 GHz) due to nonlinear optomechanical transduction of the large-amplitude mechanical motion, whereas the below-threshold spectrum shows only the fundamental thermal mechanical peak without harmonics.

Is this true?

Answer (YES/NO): YES